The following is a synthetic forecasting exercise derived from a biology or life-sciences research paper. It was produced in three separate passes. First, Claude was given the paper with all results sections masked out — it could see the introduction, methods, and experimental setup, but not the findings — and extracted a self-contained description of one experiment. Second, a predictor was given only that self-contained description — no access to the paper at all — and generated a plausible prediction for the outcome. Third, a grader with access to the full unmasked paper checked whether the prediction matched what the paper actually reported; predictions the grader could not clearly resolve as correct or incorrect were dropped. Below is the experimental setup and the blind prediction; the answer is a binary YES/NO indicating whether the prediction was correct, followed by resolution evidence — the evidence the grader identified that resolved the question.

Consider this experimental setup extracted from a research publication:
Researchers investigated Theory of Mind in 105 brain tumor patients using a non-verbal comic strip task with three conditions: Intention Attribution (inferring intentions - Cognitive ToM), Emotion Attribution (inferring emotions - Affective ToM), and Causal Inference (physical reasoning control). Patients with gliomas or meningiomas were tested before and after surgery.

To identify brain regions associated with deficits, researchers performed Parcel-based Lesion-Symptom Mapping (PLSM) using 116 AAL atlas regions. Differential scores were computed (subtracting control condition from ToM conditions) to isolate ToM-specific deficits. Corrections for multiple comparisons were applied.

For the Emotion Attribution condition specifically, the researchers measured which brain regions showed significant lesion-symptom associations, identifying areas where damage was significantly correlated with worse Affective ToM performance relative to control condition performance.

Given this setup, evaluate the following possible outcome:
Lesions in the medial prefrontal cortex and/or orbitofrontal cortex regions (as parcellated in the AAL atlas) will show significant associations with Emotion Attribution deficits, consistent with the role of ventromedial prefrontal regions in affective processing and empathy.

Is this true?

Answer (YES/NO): NO